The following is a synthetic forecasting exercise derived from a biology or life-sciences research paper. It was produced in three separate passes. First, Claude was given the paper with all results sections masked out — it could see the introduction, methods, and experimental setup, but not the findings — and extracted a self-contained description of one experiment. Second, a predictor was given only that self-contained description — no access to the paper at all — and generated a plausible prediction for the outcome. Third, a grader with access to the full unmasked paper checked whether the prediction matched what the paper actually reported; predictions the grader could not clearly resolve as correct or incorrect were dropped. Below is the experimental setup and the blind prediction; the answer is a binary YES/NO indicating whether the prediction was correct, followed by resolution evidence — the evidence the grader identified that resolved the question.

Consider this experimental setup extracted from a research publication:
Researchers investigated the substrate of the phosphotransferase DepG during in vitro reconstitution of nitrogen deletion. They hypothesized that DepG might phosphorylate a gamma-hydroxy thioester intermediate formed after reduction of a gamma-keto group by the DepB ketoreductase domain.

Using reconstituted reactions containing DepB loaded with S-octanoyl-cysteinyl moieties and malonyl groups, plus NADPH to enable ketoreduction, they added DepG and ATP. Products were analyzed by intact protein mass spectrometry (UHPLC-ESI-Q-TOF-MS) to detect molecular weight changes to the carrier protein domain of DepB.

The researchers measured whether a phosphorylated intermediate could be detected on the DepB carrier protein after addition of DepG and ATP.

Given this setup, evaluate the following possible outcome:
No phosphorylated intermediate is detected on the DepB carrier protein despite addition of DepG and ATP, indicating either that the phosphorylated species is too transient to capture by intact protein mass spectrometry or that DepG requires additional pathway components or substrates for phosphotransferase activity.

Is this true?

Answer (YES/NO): NO